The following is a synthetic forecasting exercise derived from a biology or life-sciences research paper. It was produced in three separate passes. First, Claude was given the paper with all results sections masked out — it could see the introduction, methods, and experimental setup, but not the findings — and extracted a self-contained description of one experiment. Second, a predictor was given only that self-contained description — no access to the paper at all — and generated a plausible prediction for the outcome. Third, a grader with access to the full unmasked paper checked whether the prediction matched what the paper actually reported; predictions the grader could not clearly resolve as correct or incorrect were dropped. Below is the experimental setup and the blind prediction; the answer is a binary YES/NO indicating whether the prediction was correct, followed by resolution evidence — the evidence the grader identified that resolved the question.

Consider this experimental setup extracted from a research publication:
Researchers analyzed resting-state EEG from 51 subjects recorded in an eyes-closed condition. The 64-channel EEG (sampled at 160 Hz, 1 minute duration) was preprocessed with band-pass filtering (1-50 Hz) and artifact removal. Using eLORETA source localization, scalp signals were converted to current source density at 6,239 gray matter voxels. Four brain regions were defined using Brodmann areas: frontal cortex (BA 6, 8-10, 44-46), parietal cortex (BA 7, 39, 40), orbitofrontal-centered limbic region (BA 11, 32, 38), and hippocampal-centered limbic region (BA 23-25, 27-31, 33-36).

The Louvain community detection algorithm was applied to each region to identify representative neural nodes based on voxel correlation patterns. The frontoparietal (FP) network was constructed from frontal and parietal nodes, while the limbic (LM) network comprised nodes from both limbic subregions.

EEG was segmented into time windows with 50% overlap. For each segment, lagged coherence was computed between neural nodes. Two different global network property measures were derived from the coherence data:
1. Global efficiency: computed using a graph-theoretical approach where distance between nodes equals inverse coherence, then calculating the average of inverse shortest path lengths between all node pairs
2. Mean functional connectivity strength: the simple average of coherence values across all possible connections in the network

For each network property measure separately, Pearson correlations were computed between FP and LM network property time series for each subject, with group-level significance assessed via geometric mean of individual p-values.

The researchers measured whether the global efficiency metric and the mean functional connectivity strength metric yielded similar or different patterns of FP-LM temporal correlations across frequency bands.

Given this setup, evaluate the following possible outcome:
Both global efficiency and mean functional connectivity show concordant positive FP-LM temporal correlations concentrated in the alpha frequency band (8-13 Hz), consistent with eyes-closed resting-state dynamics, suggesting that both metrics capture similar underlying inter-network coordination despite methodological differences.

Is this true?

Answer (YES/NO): NO